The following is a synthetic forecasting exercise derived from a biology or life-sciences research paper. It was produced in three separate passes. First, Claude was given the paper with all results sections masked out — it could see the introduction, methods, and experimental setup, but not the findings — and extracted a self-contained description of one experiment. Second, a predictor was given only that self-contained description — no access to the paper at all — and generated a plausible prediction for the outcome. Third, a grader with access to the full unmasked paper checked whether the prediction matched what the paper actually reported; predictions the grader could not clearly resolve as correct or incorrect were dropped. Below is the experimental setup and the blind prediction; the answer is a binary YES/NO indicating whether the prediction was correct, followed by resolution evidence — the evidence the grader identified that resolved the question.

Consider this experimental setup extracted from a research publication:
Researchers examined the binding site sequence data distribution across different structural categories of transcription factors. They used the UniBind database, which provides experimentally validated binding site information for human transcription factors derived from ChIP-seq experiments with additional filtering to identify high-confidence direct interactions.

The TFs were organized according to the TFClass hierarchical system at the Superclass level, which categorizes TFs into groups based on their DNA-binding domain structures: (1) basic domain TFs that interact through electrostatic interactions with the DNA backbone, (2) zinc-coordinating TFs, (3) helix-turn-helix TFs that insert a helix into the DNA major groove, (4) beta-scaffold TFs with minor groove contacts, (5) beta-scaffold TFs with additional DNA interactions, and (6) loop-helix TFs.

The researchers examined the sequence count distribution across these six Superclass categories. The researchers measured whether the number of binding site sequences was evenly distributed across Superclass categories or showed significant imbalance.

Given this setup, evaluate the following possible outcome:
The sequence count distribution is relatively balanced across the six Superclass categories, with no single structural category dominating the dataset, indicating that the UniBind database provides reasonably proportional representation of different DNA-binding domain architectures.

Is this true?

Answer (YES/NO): NO